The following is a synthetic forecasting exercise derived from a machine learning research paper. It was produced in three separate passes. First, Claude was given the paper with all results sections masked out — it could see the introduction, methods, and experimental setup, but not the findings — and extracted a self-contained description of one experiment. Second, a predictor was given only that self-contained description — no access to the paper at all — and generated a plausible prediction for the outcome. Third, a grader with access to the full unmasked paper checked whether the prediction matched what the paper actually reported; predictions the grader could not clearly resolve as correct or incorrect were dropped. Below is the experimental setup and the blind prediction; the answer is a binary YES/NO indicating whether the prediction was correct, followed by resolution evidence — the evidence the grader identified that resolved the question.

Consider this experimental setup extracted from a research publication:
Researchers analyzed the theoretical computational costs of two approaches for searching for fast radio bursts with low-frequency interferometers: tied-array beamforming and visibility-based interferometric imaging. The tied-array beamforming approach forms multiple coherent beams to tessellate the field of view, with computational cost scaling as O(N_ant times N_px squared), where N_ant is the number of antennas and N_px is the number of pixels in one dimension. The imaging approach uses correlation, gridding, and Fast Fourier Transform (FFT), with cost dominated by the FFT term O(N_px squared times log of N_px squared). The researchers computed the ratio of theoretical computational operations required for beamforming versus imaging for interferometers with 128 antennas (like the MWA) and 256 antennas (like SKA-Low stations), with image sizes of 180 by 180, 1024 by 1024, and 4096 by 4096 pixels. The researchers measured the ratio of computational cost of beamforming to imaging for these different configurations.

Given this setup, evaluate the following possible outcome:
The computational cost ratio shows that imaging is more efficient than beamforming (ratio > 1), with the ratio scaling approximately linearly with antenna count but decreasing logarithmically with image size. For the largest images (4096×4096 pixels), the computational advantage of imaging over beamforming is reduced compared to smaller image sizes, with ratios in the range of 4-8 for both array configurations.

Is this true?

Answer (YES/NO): NO